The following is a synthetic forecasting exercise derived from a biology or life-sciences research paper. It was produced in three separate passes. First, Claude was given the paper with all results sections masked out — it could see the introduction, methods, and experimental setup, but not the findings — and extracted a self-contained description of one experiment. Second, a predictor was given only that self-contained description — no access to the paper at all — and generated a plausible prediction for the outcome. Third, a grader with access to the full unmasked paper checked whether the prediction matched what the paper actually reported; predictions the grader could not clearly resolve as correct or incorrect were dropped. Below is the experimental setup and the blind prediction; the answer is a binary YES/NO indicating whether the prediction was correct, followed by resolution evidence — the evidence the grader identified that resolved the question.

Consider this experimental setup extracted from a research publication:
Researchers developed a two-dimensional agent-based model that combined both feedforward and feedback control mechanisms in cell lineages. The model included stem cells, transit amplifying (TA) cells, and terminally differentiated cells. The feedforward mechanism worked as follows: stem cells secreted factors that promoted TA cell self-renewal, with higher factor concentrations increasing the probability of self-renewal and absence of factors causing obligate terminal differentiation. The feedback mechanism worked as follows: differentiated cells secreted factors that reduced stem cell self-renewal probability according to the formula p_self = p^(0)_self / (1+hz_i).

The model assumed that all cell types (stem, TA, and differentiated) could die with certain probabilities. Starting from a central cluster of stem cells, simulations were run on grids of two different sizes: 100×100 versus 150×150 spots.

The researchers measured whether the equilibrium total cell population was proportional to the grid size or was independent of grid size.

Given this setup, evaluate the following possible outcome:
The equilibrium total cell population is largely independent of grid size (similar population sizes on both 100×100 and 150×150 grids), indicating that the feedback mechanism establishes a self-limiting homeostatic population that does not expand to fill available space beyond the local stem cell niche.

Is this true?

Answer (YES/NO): YES